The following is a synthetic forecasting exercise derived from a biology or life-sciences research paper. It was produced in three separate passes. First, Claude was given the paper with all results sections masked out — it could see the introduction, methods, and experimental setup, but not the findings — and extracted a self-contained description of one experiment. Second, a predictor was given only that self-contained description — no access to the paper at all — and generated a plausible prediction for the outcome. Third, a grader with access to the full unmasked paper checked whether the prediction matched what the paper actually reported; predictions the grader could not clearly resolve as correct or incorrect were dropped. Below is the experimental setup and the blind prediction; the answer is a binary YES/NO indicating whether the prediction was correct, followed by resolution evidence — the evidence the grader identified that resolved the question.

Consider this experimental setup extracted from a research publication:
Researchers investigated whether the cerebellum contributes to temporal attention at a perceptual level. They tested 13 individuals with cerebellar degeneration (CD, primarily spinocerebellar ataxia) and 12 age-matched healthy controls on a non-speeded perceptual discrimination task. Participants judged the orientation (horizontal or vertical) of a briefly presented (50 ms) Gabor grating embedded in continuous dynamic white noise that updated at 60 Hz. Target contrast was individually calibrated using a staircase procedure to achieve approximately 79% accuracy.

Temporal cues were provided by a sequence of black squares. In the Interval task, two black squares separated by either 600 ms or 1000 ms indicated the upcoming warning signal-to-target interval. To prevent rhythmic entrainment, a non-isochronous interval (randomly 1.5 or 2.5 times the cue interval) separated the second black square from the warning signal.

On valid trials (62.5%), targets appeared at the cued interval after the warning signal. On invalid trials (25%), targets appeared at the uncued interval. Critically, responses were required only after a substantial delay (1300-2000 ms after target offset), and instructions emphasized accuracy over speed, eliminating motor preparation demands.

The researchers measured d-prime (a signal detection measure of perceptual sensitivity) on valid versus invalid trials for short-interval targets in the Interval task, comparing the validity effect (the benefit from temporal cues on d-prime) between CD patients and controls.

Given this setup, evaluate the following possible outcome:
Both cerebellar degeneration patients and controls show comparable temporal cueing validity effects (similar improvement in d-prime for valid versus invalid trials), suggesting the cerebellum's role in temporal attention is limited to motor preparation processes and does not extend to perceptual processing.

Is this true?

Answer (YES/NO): NO